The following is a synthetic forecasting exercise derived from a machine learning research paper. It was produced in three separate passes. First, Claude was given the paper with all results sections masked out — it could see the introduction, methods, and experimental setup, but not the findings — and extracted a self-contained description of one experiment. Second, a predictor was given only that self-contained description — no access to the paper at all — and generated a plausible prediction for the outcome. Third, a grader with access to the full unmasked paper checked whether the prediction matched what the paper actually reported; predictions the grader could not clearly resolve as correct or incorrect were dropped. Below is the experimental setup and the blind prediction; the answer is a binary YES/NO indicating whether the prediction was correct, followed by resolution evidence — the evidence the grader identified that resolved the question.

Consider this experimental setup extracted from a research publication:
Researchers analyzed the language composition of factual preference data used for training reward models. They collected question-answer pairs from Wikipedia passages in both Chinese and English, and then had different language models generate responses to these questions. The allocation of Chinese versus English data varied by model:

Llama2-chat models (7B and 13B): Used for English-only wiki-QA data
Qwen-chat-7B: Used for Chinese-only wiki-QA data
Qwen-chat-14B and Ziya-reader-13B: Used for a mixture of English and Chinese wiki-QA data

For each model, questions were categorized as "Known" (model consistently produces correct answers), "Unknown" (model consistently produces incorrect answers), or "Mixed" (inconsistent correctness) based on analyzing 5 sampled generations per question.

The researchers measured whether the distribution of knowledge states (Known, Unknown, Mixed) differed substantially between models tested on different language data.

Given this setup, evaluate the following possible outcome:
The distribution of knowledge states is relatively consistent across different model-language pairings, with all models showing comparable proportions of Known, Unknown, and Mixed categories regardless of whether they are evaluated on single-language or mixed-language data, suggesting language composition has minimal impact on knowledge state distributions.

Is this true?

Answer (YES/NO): YES